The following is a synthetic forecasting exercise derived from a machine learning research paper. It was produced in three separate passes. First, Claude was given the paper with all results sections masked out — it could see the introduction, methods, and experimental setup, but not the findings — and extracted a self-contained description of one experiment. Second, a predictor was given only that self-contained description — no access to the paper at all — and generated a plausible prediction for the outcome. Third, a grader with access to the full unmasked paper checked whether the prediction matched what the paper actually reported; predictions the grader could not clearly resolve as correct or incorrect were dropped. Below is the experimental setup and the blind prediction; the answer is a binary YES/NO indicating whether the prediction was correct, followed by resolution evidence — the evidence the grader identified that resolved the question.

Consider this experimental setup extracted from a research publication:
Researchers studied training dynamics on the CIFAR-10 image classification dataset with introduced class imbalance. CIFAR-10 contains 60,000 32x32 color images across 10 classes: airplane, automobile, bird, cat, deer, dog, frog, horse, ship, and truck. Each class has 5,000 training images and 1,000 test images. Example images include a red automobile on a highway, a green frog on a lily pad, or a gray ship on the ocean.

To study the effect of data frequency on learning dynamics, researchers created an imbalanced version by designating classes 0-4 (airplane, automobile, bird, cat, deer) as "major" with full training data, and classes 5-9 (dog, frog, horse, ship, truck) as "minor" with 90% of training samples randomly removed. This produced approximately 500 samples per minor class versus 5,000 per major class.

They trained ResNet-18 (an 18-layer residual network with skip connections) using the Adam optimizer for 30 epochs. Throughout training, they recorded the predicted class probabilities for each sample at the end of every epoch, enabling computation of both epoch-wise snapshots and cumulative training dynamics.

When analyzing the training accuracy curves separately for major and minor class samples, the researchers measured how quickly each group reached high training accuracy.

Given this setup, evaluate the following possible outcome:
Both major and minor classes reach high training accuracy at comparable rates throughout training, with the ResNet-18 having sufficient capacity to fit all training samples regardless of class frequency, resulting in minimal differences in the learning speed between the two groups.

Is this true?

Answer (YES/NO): NO